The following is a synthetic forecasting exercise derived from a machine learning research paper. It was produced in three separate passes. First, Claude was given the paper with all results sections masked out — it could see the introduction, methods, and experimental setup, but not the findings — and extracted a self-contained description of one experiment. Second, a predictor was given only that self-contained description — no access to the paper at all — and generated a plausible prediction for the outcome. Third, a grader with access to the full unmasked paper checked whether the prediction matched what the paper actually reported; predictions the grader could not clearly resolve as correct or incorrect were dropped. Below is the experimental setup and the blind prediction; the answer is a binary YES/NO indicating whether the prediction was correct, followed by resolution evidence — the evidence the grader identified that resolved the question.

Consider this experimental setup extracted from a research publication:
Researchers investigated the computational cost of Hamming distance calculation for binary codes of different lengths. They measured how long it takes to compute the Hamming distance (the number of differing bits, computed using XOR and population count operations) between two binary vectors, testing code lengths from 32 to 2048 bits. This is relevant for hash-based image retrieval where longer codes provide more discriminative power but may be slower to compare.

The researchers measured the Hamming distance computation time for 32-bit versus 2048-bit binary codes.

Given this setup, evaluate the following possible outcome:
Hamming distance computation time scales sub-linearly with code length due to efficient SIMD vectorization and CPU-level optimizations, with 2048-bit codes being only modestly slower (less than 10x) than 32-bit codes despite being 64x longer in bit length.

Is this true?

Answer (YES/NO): YES